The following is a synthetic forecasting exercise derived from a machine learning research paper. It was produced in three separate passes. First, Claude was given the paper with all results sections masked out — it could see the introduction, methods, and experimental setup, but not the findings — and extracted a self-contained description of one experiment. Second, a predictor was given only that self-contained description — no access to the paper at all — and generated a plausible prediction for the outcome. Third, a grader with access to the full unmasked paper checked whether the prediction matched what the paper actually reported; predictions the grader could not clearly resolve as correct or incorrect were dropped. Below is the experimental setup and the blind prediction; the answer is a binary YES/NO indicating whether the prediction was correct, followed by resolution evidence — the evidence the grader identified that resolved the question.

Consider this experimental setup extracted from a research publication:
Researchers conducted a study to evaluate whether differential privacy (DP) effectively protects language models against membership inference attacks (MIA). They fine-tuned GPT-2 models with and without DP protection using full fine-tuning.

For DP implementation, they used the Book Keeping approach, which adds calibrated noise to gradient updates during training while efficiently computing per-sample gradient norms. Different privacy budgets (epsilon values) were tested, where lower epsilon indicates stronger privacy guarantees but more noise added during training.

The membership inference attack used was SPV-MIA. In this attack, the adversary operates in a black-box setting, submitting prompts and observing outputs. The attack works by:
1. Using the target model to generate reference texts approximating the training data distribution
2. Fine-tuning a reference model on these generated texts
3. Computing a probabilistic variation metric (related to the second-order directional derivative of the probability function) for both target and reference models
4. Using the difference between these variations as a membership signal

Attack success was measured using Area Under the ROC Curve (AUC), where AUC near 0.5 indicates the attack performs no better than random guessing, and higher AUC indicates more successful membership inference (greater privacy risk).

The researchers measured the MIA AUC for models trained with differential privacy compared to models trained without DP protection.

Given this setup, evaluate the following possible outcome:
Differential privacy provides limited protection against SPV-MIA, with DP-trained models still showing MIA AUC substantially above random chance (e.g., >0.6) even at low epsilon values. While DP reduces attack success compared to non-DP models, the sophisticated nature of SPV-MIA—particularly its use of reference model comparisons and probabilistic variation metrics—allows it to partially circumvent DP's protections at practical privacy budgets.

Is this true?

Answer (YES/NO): NO